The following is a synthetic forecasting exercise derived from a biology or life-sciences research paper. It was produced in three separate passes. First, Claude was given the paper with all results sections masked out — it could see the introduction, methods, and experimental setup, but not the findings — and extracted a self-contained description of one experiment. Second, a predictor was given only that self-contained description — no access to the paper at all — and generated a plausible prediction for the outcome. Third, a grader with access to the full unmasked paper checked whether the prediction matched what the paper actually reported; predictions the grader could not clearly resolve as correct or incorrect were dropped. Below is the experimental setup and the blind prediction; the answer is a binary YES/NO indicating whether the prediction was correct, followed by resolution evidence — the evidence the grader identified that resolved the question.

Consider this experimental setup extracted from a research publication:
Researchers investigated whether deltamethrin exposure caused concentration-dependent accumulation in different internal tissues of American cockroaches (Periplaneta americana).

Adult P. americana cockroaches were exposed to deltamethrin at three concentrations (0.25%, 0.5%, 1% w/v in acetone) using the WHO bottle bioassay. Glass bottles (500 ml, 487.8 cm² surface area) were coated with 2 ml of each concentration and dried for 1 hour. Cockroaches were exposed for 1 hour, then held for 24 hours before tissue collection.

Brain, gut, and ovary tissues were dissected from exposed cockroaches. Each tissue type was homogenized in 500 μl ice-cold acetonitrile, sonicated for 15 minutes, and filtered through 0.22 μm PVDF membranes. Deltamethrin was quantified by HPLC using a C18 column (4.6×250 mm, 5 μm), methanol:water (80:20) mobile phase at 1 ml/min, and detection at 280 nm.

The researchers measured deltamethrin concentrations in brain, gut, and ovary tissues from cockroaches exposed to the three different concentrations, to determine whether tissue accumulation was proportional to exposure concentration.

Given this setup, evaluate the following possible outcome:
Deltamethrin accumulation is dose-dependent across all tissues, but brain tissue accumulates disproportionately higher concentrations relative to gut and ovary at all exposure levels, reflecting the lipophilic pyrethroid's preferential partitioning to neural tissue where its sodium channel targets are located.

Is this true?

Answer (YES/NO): NO